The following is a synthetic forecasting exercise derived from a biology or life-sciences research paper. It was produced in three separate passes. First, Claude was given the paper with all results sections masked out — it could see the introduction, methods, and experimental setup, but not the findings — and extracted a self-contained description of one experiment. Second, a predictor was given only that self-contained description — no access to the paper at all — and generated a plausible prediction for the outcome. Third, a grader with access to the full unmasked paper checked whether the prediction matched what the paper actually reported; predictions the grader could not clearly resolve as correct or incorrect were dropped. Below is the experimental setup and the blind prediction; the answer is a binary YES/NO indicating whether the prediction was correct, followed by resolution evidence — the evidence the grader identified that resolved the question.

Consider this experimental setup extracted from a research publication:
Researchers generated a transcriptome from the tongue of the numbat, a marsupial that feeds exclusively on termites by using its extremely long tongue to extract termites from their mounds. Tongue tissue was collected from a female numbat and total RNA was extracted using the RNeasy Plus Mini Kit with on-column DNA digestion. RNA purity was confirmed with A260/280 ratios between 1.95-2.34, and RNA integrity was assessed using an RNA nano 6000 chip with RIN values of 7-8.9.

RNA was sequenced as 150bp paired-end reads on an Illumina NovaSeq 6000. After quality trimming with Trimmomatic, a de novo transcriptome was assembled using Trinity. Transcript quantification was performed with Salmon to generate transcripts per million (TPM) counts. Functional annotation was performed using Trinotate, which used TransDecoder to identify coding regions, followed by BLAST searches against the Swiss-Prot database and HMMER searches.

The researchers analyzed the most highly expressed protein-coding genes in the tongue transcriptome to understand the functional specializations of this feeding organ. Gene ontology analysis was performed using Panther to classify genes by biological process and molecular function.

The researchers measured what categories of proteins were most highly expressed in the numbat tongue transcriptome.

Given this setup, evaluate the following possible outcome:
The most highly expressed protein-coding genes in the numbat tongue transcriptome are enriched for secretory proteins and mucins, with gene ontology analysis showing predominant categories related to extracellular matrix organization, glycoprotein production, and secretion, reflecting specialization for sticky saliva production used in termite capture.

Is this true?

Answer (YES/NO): NO